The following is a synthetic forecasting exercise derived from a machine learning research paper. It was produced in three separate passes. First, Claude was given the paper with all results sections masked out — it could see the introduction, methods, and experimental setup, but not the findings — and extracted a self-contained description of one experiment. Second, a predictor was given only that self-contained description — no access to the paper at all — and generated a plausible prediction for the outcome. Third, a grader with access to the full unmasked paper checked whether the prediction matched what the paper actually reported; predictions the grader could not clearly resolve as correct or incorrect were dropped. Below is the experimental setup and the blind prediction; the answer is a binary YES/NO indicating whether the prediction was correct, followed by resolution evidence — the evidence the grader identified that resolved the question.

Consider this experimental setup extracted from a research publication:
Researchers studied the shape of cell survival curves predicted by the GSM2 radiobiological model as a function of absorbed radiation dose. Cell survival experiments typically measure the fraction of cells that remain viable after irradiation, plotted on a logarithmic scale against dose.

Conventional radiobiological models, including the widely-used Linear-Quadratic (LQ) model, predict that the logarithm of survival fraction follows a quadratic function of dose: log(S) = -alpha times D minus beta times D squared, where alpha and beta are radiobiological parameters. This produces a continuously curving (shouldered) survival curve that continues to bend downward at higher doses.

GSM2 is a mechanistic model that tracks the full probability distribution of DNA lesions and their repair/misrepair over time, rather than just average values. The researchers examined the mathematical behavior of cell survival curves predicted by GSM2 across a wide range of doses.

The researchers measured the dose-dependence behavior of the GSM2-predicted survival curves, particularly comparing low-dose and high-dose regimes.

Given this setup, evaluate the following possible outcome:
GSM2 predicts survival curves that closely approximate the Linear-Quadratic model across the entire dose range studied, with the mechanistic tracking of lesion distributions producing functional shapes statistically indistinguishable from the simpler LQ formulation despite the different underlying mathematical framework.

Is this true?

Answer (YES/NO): NO